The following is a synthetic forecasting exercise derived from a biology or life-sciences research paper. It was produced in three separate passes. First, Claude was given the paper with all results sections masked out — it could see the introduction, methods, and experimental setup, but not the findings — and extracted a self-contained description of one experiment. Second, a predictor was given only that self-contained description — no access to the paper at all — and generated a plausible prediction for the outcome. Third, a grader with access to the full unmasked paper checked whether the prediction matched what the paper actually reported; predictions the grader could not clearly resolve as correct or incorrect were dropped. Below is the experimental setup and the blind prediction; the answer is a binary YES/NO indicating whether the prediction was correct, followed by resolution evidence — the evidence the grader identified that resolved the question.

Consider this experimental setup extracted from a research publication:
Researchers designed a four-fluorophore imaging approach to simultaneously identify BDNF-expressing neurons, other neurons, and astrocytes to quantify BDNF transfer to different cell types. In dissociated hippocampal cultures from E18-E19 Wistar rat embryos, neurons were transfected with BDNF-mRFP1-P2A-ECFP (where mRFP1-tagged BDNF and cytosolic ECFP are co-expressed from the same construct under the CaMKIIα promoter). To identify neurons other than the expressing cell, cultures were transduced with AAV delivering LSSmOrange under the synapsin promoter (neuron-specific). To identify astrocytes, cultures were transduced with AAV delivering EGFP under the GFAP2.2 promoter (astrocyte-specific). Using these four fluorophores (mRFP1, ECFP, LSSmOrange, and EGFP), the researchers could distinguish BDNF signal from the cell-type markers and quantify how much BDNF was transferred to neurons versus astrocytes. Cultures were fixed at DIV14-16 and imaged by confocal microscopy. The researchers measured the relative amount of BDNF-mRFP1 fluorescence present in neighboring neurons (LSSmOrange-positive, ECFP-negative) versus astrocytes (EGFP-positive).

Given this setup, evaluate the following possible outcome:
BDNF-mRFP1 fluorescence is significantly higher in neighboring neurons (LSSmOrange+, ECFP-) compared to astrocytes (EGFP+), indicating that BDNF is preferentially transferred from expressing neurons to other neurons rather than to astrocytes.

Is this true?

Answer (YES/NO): NO